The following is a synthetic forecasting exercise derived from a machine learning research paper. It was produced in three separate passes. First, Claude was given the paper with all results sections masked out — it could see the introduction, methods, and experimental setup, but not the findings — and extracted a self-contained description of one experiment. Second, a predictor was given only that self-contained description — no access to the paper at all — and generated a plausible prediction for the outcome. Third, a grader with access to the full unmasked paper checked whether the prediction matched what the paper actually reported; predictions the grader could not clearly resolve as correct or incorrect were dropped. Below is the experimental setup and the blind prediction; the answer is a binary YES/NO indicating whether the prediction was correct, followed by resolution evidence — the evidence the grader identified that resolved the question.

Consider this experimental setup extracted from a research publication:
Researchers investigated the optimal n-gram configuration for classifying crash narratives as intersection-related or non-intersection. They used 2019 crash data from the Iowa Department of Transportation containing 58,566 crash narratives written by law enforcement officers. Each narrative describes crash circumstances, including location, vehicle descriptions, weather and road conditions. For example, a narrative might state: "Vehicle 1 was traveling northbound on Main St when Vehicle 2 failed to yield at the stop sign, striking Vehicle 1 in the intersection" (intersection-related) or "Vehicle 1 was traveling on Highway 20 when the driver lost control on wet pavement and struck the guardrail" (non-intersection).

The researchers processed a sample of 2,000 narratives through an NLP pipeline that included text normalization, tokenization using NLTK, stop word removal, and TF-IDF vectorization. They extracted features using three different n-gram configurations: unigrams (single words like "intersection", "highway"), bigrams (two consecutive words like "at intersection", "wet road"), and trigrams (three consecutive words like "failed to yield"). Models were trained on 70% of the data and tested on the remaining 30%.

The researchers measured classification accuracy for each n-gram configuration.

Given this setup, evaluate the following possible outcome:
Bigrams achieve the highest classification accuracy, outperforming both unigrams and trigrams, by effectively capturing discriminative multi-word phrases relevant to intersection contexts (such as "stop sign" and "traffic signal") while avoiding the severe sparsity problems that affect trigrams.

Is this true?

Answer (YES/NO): YES